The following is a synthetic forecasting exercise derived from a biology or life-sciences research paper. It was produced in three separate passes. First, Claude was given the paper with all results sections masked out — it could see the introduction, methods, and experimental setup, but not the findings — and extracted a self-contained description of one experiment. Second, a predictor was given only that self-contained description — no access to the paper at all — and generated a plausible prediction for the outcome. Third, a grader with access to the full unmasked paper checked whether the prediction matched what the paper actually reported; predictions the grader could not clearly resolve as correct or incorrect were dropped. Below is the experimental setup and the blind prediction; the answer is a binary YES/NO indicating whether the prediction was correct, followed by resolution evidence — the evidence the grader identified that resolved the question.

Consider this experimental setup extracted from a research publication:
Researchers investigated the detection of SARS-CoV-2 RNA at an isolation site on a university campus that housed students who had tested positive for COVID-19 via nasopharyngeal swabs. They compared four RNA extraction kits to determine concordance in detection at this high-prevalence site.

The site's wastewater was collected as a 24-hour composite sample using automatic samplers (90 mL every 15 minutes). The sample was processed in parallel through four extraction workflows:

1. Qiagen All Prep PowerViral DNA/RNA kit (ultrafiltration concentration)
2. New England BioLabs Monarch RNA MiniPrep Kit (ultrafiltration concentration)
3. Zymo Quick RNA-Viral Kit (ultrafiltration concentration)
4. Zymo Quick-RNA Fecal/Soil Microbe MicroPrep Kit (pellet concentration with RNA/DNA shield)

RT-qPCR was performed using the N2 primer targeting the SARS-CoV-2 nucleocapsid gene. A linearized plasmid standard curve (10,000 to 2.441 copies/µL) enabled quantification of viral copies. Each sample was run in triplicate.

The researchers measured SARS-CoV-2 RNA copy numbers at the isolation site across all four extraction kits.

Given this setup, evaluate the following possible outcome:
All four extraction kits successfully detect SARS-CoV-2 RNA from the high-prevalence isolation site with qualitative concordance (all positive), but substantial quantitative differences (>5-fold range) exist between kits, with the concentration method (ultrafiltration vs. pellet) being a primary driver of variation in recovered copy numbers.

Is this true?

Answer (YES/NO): NO